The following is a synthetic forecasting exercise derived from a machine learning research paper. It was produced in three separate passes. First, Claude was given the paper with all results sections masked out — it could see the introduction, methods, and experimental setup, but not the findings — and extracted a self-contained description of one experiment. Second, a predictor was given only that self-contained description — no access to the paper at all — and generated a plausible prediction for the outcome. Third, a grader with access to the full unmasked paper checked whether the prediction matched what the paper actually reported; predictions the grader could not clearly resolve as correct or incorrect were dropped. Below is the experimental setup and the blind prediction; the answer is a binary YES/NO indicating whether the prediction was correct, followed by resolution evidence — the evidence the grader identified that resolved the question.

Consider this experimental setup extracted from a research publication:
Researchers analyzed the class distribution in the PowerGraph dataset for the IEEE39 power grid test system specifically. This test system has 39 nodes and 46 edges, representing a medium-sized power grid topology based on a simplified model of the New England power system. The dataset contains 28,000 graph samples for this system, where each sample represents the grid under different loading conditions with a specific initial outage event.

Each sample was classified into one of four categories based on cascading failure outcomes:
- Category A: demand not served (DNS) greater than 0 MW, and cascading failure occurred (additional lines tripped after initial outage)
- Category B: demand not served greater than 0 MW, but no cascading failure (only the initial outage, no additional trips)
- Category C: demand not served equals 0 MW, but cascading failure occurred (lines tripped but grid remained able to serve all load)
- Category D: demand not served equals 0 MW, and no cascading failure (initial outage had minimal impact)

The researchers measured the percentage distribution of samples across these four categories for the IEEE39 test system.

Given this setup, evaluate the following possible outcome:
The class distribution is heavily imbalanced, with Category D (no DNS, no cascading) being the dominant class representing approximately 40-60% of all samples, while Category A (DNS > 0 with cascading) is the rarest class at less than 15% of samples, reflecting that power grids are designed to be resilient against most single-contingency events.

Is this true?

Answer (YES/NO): NO